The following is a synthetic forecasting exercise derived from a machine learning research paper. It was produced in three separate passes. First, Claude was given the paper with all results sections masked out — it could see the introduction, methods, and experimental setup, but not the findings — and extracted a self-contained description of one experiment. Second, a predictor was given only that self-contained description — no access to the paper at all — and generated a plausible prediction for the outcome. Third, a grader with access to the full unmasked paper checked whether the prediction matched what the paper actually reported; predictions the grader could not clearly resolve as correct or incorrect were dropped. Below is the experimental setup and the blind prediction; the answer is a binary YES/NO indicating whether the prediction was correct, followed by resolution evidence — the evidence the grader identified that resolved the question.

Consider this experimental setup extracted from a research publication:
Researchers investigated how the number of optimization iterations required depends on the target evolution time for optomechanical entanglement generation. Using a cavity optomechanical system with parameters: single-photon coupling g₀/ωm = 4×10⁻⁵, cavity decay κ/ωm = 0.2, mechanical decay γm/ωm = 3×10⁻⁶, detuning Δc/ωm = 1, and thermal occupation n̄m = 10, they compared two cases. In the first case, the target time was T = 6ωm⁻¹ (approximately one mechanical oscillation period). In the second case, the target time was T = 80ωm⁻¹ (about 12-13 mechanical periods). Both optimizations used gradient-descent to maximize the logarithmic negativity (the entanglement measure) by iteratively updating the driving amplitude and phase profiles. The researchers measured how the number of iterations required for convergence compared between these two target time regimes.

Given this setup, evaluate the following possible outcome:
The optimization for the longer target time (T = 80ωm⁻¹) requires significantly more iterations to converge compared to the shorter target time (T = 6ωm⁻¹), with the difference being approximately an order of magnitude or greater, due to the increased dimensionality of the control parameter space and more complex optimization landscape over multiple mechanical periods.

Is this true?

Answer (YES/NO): NO